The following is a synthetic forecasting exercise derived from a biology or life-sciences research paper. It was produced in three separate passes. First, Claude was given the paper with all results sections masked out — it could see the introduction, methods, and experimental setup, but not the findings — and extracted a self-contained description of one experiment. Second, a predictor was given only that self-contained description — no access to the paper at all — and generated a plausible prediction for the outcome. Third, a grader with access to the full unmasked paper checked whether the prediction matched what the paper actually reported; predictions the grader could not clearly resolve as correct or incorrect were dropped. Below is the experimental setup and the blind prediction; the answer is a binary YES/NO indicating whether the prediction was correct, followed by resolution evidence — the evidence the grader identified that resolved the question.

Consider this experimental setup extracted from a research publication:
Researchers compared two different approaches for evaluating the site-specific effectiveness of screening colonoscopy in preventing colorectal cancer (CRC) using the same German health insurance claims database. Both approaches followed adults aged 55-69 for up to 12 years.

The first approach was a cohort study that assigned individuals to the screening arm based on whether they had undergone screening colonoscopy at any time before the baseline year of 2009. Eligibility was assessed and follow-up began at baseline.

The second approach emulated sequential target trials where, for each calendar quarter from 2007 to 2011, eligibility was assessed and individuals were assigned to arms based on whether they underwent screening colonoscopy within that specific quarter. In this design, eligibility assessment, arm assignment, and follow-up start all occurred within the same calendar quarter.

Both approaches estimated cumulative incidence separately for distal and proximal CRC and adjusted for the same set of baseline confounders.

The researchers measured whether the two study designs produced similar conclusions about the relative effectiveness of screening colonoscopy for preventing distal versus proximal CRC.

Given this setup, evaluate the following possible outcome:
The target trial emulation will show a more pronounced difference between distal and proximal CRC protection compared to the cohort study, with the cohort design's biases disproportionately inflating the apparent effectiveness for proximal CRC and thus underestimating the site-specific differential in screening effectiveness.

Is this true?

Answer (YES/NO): NO